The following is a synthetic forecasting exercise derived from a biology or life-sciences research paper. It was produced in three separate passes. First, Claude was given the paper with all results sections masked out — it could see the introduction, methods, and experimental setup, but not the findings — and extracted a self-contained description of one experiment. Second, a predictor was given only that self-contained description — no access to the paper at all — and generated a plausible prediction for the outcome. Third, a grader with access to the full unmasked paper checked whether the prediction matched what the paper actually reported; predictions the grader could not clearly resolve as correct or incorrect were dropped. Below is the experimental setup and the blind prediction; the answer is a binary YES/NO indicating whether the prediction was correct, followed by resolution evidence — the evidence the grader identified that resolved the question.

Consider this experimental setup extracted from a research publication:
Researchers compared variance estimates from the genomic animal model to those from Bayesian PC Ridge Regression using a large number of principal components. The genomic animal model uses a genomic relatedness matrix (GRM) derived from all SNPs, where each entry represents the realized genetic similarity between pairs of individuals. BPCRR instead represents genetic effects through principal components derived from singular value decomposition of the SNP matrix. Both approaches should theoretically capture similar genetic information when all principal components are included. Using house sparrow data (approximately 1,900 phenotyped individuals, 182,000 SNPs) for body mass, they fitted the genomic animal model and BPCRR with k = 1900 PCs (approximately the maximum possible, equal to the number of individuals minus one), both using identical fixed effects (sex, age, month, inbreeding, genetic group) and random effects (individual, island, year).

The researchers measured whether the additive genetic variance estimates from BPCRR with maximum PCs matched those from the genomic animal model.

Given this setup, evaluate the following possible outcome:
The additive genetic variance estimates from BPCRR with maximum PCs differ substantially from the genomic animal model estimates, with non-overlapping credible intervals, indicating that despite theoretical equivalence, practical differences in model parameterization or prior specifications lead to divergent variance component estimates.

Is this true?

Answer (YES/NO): NO